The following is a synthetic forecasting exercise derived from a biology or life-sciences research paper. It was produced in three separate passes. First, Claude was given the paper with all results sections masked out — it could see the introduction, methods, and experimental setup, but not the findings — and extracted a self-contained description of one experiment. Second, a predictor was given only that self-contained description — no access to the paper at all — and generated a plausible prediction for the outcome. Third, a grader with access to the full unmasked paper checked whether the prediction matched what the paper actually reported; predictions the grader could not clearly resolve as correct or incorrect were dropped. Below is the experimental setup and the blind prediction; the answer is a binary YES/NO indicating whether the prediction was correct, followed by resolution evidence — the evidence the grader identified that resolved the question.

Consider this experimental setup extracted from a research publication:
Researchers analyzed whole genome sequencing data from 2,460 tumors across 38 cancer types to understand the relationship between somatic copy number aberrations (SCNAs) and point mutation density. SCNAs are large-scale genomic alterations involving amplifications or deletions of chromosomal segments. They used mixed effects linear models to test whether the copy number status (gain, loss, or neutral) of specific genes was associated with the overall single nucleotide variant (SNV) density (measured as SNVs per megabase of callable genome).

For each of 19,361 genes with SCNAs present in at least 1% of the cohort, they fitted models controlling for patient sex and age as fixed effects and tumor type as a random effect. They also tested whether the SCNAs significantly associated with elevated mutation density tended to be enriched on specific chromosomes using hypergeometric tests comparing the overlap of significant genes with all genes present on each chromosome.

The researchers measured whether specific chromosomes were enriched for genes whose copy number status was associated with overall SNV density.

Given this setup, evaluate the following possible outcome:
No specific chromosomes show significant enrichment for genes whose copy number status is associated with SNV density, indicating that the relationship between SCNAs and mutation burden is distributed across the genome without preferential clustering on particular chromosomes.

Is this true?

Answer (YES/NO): YES